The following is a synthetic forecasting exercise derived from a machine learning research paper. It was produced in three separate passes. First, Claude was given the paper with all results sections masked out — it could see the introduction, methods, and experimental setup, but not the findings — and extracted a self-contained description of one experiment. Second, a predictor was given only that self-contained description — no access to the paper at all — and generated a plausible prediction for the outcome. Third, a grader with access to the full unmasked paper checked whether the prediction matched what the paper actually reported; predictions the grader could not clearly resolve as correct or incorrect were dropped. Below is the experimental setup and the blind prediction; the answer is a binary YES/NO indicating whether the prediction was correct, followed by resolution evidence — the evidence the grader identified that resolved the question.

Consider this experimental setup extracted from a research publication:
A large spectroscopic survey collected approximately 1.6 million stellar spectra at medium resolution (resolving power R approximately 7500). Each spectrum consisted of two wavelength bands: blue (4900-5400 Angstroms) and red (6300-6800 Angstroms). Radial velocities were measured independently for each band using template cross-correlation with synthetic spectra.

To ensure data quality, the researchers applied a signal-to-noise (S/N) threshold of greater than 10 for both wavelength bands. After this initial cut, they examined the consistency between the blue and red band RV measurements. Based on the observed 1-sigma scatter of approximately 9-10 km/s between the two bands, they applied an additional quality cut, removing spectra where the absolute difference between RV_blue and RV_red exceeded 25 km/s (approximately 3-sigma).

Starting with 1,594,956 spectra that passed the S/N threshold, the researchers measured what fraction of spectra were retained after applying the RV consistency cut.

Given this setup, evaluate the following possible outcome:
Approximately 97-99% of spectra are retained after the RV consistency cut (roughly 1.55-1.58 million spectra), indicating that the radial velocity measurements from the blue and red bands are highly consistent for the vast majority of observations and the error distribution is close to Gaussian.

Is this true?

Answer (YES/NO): NO